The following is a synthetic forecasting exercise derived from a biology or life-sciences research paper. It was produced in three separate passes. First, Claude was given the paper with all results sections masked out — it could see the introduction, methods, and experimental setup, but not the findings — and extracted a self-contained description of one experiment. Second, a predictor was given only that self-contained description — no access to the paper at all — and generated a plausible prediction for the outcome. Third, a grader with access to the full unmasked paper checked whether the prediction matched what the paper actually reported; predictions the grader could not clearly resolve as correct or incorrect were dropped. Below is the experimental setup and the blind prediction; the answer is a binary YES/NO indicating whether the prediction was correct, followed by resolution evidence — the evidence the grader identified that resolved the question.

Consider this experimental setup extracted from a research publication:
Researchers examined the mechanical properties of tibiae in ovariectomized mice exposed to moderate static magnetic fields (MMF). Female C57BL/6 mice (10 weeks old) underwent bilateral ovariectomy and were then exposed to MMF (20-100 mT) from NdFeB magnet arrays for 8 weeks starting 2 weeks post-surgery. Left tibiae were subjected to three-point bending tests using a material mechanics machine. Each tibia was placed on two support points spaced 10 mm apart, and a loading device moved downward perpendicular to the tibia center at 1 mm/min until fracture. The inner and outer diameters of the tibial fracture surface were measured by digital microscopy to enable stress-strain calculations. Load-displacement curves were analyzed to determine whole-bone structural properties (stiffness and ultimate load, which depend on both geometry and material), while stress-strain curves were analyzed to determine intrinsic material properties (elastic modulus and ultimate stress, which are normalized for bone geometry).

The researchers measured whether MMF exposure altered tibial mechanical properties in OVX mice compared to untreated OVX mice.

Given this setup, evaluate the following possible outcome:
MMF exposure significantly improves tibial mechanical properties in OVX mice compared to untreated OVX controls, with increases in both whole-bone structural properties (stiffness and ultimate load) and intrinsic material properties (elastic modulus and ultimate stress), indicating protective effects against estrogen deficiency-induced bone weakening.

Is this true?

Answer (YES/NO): NO